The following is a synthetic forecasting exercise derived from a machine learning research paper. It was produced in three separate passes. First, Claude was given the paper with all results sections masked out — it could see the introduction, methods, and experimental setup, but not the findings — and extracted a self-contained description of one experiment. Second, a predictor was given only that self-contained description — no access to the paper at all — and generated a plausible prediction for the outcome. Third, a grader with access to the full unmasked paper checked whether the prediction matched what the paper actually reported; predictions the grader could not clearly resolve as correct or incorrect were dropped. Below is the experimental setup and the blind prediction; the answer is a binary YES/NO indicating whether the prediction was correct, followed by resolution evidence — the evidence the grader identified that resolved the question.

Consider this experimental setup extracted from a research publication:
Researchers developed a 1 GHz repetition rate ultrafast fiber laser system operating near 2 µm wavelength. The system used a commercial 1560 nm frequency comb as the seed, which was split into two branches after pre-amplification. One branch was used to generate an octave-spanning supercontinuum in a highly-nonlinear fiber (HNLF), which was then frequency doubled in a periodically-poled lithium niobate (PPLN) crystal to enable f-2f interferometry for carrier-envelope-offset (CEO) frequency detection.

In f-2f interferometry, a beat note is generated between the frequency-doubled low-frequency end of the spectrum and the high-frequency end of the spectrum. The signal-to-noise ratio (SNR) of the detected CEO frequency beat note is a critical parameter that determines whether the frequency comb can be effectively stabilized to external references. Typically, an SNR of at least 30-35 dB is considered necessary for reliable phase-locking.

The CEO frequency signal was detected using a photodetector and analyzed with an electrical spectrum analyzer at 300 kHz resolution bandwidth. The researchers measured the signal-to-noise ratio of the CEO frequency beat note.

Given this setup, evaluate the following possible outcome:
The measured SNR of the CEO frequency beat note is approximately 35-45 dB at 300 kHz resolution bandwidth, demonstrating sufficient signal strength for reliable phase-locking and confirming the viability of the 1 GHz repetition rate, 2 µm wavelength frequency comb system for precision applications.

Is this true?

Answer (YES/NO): YES